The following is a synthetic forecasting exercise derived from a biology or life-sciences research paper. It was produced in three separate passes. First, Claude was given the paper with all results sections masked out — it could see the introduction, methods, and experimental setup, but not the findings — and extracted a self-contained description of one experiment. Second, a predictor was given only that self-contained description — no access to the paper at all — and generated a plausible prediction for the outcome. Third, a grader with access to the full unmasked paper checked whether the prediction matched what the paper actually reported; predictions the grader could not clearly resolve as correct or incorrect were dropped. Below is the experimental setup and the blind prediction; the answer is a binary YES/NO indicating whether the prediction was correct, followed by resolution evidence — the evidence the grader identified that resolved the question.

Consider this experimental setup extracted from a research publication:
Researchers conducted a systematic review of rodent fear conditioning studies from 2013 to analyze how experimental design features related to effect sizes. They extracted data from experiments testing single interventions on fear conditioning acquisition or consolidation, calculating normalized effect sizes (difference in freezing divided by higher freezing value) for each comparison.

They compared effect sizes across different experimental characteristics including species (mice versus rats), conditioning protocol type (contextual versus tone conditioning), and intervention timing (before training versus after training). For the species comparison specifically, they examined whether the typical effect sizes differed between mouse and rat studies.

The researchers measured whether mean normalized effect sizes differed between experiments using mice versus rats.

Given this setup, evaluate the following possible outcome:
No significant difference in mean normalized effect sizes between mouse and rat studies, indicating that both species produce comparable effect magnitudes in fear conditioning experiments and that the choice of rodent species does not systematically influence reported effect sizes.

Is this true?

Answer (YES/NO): YES